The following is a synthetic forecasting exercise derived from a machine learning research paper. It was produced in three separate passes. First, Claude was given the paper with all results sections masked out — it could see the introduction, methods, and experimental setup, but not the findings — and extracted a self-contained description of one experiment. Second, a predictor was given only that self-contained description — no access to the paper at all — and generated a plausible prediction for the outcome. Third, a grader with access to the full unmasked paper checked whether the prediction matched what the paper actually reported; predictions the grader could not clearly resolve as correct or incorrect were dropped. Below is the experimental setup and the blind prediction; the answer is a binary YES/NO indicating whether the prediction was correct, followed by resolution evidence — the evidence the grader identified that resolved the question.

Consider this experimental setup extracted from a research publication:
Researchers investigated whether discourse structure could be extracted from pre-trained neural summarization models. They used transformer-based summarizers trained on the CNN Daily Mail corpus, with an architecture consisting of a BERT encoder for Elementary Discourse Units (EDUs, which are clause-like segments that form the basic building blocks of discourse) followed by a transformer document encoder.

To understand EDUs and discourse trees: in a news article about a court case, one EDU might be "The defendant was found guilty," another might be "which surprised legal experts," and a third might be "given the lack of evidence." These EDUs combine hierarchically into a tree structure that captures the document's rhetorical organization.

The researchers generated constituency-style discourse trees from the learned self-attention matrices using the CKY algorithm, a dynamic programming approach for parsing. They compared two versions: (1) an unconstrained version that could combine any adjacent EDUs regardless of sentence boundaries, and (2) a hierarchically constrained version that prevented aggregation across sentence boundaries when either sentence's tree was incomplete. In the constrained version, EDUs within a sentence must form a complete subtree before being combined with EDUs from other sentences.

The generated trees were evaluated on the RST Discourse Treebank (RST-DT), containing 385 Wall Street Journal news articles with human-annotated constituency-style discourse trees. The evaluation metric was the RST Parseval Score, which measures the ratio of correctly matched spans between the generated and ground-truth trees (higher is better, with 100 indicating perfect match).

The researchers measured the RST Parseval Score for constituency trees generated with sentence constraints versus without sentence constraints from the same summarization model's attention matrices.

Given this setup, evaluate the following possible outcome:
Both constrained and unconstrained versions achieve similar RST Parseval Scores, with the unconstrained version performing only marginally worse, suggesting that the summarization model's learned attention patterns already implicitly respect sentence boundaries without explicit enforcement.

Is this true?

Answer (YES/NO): NO